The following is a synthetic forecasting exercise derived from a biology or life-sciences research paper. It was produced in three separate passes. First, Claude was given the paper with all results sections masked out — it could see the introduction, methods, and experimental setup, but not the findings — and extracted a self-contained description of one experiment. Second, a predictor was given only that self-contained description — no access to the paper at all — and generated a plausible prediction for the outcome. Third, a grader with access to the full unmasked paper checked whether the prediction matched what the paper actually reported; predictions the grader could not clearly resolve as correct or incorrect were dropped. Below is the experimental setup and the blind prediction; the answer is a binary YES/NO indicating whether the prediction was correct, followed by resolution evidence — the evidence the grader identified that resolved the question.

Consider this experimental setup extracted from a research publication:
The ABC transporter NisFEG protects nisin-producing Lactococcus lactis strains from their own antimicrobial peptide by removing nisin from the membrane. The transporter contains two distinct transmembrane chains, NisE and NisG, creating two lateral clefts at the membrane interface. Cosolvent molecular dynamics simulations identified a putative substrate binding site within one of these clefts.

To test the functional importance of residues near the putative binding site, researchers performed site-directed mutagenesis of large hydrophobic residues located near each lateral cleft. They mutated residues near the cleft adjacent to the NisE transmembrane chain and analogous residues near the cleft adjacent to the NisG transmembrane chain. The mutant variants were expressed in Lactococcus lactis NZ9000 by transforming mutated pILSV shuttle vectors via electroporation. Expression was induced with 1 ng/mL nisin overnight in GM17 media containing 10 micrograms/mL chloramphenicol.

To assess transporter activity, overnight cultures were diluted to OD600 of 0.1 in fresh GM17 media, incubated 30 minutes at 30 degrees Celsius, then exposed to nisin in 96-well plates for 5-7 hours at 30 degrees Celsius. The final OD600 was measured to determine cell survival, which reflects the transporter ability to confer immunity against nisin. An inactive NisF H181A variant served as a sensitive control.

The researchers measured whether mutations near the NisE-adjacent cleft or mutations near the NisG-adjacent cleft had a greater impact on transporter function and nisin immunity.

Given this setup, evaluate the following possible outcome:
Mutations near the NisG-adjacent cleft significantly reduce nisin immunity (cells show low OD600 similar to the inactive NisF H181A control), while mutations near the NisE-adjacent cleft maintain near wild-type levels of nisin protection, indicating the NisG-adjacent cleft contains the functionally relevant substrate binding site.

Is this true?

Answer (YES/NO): NO